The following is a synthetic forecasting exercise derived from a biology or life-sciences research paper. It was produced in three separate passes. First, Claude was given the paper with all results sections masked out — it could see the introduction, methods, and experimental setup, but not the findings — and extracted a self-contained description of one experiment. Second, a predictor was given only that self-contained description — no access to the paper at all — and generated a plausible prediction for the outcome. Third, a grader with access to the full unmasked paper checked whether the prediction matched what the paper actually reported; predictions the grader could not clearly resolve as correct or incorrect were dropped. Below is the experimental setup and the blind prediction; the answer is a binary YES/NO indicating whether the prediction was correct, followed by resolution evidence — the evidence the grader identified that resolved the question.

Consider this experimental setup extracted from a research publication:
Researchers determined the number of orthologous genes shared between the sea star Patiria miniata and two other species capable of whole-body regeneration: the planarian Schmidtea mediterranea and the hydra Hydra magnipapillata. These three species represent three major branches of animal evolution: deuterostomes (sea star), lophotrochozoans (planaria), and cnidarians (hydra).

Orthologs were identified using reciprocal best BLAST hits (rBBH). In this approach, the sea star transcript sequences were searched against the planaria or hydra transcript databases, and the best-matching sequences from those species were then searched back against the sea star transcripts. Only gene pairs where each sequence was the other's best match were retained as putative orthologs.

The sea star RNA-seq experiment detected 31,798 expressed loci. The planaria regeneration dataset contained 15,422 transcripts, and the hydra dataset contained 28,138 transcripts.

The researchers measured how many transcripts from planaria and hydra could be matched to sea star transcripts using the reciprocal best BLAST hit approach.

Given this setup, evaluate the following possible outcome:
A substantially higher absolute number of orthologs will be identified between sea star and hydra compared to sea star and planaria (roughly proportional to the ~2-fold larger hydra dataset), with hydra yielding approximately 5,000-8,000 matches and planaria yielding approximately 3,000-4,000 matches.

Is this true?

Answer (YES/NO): NO